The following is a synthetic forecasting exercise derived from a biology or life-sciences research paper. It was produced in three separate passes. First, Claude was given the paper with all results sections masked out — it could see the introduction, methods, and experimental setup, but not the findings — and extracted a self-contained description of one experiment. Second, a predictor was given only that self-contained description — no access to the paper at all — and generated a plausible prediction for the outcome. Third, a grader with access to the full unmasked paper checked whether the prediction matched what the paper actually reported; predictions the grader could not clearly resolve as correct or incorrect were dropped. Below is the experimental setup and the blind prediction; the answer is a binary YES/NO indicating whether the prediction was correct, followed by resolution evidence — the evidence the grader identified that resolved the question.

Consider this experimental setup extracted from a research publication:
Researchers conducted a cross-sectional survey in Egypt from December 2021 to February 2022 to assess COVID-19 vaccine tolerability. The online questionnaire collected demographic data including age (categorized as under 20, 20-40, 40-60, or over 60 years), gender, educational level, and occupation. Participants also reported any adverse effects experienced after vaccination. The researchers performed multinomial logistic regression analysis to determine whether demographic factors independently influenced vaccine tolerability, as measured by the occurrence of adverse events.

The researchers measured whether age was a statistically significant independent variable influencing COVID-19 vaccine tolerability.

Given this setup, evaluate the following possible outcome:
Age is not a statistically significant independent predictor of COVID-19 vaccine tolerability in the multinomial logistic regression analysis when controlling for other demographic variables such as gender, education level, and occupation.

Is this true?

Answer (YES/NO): NO